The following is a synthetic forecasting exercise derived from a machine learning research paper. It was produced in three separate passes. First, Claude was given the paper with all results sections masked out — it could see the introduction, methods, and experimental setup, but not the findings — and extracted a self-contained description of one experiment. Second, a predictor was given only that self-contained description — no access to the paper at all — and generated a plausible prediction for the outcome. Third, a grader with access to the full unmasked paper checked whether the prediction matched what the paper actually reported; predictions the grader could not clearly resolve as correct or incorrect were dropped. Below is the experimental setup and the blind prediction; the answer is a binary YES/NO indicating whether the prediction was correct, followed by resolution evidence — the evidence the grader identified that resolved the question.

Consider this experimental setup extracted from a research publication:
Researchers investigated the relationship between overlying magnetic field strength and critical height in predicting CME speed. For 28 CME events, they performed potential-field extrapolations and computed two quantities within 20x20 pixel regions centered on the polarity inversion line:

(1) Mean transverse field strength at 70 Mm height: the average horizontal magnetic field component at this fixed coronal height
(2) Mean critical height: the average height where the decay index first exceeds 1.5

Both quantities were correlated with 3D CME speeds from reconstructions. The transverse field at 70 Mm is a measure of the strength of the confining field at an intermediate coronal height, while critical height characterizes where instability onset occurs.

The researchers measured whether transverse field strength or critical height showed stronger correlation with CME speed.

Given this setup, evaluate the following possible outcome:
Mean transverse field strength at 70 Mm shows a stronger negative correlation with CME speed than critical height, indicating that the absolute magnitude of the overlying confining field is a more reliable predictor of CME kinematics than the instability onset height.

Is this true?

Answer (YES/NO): NO